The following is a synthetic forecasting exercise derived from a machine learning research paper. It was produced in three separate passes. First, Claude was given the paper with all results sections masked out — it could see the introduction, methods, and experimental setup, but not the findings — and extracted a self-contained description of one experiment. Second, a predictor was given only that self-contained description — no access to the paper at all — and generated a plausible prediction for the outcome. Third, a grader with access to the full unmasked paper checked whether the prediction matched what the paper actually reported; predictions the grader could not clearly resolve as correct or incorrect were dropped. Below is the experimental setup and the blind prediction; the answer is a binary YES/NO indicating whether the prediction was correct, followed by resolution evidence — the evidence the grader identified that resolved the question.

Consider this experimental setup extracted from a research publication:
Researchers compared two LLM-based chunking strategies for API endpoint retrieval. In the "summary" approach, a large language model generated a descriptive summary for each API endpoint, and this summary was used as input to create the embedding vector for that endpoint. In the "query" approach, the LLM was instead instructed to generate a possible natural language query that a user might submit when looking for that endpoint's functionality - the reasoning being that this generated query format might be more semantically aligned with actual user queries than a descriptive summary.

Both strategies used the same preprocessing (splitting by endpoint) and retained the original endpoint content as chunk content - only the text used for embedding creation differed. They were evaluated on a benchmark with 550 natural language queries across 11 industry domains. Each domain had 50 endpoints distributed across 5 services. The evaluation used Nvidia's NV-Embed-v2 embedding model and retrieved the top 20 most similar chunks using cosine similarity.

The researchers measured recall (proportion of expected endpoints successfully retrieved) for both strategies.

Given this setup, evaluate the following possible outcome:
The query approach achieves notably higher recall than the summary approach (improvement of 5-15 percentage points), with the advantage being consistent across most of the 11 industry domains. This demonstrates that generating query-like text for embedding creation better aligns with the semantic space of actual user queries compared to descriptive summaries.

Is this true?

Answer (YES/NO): NO